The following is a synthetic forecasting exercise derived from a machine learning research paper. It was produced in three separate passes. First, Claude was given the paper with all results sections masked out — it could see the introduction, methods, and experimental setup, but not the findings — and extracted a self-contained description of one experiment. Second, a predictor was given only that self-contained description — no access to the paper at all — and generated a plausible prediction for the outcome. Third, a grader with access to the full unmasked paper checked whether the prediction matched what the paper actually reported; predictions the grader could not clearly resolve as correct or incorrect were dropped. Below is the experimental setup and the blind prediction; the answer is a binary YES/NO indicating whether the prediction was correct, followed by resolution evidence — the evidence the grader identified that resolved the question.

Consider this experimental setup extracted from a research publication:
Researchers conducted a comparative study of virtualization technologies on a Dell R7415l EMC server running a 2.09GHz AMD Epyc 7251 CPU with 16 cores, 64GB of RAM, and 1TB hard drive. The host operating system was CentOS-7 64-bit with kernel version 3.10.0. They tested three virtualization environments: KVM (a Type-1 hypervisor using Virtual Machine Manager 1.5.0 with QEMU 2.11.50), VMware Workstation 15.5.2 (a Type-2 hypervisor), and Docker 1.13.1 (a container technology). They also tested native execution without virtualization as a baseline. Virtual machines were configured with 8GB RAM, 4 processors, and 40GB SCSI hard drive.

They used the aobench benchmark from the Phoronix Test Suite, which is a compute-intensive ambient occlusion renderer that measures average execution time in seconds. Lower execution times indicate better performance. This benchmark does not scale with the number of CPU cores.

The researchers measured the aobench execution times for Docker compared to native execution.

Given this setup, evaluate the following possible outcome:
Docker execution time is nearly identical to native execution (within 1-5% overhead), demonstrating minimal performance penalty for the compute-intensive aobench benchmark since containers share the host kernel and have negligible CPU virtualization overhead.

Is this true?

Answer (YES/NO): NO